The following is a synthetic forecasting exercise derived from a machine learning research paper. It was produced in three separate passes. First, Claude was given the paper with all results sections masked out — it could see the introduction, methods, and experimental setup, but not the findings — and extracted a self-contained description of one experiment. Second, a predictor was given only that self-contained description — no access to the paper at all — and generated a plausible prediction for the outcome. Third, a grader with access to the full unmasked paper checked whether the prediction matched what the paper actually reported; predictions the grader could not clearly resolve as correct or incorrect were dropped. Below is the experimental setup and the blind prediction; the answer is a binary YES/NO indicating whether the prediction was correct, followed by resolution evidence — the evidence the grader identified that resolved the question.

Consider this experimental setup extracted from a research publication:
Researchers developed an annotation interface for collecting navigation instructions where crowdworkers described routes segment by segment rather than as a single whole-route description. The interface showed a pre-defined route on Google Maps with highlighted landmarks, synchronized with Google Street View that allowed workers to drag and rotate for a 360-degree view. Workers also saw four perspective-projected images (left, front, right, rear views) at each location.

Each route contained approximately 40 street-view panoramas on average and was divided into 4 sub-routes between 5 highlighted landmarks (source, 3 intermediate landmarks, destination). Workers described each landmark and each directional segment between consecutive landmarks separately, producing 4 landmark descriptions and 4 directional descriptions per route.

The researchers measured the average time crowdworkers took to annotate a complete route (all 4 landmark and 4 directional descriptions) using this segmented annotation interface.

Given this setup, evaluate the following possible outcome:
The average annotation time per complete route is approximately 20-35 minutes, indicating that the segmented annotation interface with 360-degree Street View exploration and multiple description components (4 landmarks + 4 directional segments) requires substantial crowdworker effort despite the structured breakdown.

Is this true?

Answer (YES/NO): NO